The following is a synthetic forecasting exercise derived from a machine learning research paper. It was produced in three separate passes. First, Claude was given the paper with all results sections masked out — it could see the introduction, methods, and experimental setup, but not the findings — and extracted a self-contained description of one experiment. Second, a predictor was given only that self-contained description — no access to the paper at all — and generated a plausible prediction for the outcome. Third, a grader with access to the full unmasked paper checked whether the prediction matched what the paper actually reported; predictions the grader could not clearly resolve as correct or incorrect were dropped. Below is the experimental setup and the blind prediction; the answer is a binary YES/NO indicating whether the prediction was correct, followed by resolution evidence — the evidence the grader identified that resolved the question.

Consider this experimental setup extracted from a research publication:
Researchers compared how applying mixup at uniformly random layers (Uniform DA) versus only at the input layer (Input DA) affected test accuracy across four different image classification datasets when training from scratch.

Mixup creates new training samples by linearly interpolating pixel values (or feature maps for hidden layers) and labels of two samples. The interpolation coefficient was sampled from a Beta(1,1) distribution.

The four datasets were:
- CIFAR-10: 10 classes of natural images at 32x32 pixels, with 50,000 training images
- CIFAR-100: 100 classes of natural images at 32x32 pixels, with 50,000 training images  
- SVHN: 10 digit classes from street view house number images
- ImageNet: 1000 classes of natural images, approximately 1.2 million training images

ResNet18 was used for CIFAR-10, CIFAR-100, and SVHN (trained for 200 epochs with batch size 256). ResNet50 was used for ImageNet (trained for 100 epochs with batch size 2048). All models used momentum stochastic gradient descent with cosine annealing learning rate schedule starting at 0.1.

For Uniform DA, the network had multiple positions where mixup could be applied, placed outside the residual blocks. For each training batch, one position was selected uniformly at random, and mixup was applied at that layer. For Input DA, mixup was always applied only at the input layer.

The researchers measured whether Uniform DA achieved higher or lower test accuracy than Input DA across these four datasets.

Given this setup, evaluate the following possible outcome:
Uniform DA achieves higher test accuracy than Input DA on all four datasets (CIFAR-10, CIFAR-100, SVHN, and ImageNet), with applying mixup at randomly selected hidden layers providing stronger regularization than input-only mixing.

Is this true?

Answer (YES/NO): YES